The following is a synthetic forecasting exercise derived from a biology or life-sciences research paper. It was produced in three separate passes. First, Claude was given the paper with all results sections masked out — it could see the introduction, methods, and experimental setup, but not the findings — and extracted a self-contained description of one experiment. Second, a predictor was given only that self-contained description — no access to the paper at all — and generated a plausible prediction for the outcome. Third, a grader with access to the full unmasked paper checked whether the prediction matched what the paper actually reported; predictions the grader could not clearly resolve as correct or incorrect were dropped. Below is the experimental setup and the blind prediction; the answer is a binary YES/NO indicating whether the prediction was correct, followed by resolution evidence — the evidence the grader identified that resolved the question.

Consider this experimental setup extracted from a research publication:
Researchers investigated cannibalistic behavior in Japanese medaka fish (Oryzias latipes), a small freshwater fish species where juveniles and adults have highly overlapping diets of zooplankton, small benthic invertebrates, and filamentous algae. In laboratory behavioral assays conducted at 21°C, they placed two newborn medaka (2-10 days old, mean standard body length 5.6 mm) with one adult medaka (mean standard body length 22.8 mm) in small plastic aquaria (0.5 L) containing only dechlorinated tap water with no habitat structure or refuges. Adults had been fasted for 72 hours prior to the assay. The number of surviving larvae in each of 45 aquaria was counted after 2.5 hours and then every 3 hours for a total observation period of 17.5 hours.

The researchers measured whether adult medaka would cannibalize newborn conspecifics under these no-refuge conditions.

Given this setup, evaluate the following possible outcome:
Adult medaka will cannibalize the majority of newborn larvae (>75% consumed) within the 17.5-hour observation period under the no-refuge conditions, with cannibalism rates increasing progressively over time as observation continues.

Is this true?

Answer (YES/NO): NO